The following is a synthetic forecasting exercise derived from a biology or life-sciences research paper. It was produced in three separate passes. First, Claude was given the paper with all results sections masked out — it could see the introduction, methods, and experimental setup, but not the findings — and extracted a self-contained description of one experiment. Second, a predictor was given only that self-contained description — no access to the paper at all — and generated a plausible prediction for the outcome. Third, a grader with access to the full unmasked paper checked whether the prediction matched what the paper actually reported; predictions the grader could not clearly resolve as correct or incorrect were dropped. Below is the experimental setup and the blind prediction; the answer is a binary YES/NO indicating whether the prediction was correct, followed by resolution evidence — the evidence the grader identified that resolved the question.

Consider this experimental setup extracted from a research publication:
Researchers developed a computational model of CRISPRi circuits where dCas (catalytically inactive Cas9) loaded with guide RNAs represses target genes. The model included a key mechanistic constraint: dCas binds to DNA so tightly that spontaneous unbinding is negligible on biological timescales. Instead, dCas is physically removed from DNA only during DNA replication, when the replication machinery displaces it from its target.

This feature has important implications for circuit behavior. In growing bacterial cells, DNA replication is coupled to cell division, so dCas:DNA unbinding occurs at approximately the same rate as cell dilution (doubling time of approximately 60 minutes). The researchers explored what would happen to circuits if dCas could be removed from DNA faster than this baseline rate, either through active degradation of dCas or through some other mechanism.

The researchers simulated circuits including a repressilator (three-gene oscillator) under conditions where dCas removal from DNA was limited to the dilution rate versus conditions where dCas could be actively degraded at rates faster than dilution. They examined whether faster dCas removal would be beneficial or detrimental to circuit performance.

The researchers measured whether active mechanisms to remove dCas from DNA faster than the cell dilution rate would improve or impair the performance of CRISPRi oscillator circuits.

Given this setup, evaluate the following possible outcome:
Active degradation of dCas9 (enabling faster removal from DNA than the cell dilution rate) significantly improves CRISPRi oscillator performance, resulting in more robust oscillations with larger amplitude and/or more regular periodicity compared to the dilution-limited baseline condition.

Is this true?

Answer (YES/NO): YES